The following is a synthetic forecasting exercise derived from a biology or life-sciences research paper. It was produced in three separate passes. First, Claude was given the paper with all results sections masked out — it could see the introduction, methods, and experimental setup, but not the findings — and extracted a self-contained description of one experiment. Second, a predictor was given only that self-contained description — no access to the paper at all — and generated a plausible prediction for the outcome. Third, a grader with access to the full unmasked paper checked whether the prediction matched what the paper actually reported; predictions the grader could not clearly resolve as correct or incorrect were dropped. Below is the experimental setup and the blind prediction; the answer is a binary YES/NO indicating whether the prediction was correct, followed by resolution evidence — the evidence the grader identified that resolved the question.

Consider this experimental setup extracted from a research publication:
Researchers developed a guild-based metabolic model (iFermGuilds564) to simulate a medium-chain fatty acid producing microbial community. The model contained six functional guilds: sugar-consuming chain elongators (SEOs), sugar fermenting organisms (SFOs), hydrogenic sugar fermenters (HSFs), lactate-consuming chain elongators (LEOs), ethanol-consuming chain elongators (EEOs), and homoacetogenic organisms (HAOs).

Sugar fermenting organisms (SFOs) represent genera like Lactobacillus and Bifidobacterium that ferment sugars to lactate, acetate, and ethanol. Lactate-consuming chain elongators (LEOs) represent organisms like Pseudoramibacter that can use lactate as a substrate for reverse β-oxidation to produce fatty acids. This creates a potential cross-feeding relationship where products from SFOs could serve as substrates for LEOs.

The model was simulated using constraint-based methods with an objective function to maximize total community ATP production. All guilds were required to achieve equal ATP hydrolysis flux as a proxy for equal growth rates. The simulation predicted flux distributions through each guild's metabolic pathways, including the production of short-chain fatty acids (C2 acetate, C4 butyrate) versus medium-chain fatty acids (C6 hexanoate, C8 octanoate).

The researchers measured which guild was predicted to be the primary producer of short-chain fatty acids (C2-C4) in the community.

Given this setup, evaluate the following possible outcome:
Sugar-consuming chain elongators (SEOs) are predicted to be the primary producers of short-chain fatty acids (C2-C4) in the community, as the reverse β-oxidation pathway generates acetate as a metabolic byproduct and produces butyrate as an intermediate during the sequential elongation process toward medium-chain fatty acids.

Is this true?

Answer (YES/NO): NO